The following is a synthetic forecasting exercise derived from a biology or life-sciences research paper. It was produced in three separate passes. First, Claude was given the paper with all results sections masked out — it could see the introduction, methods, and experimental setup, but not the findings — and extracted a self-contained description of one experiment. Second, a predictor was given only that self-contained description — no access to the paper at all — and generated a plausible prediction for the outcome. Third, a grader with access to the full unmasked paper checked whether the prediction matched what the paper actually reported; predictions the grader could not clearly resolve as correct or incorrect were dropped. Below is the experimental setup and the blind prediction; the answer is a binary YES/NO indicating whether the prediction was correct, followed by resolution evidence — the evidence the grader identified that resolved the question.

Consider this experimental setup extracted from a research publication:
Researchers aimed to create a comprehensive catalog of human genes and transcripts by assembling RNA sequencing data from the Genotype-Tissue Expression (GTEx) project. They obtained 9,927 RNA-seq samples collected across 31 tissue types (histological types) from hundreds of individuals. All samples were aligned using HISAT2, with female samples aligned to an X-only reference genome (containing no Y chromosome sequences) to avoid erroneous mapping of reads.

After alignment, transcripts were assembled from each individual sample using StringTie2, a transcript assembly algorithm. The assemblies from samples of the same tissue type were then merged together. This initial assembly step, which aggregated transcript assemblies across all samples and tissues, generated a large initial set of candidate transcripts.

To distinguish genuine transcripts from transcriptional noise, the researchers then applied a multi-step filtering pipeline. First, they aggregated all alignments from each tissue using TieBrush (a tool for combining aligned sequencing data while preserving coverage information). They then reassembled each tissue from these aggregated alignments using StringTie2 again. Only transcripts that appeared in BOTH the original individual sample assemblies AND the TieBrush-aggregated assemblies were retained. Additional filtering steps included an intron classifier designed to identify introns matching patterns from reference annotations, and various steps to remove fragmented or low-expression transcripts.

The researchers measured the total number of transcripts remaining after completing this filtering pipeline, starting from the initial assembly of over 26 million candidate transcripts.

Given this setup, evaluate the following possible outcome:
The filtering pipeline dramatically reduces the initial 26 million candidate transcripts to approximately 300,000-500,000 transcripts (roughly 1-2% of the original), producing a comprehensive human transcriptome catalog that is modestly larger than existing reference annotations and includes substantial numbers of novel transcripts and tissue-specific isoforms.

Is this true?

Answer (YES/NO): NO